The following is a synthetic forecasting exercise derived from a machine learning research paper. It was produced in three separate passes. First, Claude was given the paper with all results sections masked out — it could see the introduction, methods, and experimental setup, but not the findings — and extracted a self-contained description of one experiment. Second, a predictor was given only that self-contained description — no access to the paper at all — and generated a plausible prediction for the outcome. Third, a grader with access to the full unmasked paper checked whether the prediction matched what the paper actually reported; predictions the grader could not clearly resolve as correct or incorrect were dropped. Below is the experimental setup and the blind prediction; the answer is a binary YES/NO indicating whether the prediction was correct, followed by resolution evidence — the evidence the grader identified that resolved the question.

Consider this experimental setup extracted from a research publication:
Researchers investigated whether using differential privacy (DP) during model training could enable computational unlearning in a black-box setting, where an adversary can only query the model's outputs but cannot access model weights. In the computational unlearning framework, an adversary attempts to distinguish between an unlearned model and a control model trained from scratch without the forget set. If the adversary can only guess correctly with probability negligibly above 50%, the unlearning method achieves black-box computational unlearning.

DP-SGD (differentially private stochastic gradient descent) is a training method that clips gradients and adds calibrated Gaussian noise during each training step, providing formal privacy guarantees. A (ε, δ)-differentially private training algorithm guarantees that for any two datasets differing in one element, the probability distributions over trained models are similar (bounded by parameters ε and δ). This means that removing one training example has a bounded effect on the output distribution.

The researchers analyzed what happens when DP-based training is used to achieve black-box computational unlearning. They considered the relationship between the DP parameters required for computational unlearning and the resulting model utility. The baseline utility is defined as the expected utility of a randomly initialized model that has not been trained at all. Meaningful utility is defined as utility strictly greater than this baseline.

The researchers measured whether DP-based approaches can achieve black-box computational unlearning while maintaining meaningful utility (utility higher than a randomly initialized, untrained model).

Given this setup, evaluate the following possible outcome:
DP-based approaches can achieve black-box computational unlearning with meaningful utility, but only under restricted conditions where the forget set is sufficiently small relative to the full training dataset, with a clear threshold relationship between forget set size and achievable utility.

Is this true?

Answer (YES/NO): NO